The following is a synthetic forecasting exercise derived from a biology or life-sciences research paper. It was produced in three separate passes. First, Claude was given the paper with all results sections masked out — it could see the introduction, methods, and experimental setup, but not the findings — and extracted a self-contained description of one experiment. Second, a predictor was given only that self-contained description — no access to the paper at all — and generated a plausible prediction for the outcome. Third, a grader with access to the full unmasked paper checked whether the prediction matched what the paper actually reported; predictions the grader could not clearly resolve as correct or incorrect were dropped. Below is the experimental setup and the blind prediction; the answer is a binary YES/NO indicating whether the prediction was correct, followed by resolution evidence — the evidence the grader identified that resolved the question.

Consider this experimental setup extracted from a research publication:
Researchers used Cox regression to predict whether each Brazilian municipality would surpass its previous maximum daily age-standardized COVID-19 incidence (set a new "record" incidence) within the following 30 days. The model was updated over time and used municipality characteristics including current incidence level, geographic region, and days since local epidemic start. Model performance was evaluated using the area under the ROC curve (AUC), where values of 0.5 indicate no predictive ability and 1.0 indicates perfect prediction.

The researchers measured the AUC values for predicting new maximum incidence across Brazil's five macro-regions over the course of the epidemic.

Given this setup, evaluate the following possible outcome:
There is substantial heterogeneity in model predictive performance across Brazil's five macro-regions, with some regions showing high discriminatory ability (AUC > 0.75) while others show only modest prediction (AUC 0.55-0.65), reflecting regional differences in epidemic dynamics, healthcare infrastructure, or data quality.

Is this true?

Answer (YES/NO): NO